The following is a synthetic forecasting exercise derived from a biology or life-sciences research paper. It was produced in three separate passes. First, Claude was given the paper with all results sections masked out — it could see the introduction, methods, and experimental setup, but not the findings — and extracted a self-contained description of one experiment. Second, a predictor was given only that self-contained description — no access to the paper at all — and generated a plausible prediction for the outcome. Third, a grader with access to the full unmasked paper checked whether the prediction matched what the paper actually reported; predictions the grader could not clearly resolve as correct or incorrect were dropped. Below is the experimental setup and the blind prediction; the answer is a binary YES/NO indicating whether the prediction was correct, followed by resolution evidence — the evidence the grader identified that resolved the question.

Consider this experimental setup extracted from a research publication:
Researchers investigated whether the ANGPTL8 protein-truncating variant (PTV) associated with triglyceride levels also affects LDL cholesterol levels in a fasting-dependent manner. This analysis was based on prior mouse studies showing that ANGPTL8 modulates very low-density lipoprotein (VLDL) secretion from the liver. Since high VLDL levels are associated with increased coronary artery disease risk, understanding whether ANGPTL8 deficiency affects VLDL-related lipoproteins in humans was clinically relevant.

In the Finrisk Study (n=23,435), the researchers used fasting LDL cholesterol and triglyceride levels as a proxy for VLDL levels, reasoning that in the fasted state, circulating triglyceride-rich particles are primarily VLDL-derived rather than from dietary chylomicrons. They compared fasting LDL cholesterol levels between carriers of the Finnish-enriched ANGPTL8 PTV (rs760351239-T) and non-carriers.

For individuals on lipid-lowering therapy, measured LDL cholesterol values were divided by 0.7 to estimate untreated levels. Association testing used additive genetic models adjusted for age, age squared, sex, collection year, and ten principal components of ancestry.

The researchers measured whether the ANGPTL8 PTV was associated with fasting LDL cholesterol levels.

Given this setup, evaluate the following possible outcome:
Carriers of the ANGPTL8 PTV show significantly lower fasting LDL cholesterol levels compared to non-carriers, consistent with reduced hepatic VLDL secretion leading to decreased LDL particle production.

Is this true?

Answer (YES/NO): YES